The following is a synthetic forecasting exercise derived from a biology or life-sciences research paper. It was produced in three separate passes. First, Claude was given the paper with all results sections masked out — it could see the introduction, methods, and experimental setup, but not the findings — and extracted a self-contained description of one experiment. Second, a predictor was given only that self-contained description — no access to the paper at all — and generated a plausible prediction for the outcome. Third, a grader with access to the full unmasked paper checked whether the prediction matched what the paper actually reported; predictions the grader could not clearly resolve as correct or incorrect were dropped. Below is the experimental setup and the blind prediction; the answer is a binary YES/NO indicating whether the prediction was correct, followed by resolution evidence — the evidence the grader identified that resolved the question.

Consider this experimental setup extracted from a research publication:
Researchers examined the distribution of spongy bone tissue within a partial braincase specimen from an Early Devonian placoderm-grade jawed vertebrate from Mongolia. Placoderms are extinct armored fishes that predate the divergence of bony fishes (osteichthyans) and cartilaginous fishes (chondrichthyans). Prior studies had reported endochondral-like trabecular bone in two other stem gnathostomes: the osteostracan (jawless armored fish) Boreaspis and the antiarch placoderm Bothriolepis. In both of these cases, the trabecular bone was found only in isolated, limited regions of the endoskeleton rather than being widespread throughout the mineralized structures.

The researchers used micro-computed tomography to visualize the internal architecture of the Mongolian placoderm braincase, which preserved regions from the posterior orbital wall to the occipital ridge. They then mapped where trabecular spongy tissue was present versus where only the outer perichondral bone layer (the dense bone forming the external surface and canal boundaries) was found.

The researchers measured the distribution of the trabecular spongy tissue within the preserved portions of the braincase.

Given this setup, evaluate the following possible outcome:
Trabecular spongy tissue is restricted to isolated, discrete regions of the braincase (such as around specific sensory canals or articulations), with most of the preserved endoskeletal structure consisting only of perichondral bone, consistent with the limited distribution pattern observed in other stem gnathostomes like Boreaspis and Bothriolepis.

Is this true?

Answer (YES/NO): NO